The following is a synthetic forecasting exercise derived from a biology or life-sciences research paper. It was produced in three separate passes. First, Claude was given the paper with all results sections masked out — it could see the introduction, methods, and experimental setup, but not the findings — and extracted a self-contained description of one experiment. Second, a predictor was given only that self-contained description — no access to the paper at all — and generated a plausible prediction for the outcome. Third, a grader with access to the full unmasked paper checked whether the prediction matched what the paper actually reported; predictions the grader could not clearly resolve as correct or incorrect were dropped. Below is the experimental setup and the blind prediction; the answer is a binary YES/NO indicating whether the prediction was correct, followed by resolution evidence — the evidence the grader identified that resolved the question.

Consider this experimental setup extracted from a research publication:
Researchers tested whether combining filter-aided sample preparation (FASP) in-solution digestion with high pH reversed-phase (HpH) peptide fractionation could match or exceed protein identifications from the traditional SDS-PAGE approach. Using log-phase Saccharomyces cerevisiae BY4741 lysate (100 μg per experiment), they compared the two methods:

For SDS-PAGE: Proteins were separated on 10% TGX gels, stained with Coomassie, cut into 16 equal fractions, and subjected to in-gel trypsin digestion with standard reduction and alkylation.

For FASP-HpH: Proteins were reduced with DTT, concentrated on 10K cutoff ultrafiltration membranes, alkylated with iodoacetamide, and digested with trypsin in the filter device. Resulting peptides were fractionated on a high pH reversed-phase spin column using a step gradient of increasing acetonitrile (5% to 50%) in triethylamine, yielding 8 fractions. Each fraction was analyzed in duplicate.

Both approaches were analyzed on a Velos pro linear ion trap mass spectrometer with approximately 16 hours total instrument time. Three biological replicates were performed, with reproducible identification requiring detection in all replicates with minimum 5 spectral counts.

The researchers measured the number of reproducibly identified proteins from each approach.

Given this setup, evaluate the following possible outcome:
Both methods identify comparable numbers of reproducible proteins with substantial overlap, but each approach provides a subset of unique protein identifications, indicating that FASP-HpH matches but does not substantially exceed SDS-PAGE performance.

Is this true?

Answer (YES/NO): NO